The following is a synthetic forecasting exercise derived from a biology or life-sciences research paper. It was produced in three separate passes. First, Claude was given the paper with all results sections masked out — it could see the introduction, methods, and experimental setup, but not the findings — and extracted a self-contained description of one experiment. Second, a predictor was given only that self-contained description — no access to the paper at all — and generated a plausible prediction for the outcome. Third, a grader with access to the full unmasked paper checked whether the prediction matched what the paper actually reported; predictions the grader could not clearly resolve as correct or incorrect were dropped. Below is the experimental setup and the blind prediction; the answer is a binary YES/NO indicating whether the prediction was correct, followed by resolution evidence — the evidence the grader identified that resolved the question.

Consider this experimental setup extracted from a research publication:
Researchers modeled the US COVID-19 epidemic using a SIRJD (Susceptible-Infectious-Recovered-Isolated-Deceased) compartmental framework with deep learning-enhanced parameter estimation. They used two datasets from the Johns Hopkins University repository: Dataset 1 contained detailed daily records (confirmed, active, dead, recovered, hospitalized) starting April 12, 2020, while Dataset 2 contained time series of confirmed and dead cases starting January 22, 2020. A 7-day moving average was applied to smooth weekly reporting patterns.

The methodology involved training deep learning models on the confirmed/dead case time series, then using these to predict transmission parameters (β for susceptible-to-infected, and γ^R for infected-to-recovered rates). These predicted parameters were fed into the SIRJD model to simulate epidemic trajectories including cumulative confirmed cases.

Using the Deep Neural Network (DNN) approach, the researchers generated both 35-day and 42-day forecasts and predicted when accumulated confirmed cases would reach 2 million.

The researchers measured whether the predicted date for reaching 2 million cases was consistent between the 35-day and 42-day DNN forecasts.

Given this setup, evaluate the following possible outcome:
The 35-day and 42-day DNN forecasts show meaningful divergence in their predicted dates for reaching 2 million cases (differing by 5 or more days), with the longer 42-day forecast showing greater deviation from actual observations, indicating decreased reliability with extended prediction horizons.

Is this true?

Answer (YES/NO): NO